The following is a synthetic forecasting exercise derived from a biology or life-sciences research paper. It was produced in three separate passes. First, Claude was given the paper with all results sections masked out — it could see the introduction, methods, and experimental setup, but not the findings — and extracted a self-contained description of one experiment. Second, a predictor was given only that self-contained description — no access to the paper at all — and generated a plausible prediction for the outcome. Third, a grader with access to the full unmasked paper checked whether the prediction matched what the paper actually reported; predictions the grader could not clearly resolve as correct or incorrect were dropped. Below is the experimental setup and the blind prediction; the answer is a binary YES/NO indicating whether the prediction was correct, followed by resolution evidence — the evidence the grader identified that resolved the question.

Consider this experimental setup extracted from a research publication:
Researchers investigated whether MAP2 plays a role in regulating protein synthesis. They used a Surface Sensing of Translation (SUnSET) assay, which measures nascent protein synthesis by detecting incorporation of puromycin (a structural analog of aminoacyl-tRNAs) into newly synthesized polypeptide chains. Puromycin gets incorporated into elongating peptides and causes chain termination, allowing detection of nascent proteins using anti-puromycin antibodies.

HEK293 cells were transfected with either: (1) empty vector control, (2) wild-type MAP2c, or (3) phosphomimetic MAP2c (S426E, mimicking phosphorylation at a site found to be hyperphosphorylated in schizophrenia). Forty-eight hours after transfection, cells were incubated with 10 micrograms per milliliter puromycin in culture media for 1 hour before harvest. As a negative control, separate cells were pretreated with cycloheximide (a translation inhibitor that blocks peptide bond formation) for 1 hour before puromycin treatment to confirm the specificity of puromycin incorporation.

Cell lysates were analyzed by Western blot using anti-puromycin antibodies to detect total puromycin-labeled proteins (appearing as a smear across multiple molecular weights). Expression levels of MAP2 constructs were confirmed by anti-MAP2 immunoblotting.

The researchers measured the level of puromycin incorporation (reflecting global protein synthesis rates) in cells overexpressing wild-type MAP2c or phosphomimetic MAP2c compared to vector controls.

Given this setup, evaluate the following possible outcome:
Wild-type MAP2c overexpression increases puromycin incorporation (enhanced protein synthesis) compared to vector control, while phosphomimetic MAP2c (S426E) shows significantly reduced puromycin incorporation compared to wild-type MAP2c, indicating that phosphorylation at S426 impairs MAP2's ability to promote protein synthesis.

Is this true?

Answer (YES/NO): NO